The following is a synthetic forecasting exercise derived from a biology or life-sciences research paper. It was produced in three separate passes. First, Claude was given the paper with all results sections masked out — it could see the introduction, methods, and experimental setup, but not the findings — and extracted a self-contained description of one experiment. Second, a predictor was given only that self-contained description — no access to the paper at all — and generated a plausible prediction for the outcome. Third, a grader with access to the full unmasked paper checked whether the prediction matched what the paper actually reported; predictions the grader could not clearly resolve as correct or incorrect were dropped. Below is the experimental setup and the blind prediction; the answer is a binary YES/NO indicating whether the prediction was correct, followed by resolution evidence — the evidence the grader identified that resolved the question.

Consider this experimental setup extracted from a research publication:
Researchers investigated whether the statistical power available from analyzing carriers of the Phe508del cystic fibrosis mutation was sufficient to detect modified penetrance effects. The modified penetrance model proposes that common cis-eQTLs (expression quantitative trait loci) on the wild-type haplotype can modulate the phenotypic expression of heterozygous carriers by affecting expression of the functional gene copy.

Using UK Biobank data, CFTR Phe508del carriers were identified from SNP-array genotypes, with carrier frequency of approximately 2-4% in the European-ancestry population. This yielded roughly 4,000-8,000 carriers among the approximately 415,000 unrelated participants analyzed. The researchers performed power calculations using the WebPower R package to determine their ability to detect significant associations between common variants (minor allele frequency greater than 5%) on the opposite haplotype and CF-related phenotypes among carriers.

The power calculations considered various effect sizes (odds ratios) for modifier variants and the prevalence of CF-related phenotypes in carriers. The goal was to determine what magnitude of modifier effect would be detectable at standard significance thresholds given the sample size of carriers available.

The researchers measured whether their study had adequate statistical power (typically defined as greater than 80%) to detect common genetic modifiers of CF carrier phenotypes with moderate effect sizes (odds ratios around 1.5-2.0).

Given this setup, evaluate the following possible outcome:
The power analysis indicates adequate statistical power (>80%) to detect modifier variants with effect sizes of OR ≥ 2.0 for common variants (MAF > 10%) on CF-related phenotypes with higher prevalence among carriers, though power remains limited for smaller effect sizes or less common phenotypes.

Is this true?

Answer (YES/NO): NO